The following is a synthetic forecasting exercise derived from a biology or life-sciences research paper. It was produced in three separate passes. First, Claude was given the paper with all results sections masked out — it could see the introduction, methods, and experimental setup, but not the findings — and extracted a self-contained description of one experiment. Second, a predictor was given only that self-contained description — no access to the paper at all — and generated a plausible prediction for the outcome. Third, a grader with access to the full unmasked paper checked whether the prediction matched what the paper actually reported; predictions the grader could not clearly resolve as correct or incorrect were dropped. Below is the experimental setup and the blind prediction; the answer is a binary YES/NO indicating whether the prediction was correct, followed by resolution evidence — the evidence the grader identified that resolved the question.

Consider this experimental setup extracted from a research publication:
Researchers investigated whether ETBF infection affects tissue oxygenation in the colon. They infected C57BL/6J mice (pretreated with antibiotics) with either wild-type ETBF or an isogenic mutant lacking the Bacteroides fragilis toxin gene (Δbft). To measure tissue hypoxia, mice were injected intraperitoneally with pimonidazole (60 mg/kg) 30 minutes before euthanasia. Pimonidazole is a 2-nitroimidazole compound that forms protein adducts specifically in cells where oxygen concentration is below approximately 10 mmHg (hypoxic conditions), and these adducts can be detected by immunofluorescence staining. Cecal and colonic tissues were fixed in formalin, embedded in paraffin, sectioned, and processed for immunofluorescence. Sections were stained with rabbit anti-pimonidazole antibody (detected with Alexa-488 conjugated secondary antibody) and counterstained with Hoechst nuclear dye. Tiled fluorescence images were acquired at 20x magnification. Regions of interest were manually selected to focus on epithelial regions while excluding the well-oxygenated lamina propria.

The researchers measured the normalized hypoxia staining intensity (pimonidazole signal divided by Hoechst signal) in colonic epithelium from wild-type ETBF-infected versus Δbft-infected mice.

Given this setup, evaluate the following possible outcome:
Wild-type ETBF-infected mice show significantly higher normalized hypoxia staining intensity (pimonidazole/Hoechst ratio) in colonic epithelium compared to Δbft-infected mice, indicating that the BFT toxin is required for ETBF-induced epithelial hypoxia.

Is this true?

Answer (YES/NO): NO